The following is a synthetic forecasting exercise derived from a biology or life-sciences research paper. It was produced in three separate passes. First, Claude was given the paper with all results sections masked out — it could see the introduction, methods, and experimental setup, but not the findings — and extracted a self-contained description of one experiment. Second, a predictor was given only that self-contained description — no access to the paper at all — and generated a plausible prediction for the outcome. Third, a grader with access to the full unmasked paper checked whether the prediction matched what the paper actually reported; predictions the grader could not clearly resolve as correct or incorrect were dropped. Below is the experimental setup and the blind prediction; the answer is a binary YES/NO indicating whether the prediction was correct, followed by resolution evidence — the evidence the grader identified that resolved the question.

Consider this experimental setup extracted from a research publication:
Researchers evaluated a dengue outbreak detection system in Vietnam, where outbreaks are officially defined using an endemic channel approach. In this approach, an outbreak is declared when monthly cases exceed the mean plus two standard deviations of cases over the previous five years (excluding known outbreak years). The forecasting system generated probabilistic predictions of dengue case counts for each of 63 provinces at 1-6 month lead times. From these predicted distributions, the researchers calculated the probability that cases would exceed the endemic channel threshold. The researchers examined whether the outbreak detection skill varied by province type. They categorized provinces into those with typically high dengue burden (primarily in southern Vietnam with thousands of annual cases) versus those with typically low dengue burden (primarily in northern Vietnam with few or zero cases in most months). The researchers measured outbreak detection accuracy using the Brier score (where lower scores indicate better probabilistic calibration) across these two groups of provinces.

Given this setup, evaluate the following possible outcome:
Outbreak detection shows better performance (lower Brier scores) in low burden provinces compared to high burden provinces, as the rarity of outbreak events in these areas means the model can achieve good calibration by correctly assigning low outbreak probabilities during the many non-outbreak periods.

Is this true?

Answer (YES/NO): YES